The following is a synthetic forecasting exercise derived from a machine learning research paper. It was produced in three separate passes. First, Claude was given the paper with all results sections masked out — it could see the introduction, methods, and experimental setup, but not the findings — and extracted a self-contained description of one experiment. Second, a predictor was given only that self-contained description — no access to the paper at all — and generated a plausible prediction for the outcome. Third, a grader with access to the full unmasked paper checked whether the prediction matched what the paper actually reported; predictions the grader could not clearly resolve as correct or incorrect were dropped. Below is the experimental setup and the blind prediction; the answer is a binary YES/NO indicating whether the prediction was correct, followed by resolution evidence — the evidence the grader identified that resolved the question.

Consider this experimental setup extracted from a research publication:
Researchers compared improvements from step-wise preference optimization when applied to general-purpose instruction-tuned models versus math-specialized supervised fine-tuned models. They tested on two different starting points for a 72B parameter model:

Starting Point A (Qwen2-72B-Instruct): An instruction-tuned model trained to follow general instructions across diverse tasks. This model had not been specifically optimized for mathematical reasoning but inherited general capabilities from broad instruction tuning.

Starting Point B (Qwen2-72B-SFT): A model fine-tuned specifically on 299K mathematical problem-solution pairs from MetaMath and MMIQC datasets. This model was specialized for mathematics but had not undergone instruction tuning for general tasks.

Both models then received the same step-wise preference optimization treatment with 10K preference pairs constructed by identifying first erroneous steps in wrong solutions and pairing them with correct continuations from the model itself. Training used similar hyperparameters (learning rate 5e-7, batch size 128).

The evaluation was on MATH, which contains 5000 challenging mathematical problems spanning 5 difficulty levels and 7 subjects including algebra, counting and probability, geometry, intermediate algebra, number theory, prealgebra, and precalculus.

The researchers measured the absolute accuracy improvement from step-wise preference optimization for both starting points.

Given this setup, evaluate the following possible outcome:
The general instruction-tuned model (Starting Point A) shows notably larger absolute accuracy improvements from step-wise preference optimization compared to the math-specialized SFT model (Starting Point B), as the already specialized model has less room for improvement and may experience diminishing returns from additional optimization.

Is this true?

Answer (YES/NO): NO